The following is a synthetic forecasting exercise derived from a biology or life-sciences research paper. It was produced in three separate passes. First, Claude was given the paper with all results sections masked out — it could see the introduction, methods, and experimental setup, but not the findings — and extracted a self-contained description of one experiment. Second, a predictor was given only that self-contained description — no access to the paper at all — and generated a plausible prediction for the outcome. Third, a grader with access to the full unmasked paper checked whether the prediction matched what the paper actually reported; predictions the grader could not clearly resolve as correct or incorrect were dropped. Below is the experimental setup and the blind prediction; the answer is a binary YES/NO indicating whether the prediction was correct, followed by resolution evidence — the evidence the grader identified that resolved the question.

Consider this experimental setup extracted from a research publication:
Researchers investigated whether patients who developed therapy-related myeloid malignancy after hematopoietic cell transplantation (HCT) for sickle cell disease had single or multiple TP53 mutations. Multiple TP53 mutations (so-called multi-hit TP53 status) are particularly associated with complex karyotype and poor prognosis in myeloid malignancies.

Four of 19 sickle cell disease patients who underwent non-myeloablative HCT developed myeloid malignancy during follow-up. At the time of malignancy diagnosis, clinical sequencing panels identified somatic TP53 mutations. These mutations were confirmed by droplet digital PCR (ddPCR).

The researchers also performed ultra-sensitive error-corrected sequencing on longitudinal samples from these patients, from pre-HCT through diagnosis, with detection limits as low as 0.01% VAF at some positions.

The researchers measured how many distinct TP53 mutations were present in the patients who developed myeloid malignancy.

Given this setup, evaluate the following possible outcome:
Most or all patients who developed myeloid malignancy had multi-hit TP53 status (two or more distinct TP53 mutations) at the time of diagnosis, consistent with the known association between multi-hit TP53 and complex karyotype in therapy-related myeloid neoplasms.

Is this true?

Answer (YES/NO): YES